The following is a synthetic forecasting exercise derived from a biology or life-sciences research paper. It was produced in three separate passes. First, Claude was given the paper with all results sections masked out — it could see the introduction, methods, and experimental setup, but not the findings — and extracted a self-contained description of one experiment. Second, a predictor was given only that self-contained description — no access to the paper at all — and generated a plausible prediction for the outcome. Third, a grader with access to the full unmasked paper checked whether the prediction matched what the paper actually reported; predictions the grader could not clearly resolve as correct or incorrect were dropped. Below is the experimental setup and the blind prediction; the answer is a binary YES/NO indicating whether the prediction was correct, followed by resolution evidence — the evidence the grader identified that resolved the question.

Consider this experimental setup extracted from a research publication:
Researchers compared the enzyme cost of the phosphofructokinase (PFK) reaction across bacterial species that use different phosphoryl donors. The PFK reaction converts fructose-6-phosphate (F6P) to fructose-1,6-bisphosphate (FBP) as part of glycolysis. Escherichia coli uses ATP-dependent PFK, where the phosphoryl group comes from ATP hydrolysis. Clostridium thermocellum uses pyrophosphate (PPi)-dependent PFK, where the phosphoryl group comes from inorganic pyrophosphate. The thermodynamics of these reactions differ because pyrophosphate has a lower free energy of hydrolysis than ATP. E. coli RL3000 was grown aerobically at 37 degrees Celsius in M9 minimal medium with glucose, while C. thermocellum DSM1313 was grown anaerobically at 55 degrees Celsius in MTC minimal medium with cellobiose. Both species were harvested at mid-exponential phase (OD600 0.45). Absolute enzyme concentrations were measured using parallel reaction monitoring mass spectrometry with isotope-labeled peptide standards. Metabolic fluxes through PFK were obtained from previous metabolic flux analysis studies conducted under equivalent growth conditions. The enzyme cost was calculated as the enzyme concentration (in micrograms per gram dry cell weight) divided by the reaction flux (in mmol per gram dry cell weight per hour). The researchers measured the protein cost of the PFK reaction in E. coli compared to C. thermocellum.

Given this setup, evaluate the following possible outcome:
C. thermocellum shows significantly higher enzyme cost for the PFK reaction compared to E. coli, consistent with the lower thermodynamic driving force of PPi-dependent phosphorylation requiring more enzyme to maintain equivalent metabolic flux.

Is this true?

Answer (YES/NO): YES